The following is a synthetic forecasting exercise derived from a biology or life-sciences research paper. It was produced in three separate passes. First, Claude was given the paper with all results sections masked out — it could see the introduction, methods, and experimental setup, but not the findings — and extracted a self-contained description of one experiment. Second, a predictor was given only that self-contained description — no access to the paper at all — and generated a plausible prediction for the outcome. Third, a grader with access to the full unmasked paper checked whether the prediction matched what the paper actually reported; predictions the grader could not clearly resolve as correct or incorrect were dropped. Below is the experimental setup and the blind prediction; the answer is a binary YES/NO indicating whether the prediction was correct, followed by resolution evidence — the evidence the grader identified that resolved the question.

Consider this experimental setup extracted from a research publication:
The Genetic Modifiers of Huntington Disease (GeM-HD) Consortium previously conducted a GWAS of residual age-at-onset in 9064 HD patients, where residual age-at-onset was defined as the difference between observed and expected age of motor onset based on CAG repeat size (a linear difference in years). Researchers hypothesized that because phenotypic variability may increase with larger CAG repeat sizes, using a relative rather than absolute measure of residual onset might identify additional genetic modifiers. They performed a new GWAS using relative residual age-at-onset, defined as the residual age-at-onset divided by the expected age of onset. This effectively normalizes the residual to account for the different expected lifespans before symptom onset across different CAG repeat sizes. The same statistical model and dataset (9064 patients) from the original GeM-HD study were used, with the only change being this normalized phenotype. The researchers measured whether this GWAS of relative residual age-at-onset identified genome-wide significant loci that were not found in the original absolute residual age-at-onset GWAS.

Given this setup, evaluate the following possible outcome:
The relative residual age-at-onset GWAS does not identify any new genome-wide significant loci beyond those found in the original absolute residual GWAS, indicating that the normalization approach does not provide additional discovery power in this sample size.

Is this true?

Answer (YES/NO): NO